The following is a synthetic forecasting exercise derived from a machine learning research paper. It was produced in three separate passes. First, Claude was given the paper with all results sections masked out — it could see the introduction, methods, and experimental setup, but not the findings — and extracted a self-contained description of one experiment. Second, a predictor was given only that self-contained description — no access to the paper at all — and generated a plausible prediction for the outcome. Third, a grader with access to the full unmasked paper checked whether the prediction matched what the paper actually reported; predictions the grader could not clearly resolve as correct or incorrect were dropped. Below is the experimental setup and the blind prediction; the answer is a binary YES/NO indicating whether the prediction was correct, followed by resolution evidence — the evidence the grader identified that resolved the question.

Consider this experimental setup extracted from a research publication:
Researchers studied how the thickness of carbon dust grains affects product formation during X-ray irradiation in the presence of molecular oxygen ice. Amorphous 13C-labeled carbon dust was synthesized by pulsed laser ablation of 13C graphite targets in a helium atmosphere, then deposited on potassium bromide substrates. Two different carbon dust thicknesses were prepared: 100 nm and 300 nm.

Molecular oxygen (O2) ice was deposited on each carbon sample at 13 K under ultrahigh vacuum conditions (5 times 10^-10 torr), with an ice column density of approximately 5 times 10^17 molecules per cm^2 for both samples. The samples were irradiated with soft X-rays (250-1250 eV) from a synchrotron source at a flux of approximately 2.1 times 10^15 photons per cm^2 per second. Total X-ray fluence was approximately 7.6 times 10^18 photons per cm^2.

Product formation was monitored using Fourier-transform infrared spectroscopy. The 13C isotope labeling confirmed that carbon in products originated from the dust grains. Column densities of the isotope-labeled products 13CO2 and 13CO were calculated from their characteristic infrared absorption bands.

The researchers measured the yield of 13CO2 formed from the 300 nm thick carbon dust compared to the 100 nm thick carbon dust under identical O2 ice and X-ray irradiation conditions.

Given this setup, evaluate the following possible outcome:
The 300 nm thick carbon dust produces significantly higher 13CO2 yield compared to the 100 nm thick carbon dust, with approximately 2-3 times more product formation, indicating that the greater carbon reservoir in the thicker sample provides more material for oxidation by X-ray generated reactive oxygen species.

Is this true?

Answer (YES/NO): YES